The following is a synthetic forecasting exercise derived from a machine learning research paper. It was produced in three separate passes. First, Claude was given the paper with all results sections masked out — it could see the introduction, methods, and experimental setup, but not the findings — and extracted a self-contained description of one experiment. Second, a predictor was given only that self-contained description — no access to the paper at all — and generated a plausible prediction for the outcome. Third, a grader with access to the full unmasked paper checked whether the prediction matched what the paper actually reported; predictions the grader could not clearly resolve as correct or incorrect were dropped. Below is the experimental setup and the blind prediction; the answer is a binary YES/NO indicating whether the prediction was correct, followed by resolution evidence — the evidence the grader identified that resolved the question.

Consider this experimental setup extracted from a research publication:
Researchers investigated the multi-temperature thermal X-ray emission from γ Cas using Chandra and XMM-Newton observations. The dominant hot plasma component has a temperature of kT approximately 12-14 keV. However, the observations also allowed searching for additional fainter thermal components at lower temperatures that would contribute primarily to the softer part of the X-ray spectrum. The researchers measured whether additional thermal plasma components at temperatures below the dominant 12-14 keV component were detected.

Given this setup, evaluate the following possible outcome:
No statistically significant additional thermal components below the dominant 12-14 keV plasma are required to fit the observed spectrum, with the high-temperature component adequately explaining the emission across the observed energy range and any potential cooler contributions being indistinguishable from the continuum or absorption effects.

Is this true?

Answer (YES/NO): NO